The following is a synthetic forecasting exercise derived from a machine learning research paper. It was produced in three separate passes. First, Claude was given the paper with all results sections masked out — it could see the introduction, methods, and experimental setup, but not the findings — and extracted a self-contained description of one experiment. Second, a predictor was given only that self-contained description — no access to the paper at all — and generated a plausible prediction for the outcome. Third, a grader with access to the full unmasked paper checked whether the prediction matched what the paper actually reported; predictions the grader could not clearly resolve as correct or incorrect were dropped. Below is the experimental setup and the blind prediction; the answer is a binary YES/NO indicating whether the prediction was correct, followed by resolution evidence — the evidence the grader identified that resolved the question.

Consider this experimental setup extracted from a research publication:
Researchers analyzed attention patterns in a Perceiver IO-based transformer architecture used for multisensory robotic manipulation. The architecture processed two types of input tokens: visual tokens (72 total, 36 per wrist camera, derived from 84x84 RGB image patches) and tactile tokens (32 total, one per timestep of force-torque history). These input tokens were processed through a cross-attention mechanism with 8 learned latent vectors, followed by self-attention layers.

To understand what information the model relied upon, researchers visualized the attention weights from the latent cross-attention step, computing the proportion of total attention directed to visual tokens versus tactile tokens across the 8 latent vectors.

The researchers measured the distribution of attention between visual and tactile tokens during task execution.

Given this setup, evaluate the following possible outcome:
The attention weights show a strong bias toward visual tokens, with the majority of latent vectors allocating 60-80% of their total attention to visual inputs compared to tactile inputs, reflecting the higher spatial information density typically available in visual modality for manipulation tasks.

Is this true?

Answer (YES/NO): NO